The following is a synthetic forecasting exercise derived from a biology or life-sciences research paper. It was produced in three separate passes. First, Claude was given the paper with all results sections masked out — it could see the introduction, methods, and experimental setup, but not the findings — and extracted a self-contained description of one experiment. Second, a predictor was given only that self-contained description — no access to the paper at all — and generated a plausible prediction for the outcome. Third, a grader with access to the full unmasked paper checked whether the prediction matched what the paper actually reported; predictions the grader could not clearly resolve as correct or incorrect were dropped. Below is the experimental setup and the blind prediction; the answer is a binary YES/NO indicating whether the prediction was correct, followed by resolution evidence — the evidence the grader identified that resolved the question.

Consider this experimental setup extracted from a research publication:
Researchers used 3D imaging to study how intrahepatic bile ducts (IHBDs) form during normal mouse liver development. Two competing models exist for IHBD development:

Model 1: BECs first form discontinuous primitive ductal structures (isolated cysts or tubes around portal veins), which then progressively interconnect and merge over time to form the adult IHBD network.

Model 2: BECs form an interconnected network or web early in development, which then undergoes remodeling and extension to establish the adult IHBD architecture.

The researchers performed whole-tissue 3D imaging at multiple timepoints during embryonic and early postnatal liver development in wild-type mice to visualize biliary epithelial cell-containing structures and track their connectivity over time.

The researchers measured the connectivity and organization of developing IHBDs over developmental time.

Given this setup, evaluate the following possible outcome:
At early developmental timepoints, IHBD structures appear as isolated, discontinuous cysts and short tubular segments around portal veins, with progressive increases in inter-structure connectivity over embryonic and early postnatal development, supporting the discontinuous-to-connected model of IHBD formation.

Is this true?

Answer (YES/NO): NO